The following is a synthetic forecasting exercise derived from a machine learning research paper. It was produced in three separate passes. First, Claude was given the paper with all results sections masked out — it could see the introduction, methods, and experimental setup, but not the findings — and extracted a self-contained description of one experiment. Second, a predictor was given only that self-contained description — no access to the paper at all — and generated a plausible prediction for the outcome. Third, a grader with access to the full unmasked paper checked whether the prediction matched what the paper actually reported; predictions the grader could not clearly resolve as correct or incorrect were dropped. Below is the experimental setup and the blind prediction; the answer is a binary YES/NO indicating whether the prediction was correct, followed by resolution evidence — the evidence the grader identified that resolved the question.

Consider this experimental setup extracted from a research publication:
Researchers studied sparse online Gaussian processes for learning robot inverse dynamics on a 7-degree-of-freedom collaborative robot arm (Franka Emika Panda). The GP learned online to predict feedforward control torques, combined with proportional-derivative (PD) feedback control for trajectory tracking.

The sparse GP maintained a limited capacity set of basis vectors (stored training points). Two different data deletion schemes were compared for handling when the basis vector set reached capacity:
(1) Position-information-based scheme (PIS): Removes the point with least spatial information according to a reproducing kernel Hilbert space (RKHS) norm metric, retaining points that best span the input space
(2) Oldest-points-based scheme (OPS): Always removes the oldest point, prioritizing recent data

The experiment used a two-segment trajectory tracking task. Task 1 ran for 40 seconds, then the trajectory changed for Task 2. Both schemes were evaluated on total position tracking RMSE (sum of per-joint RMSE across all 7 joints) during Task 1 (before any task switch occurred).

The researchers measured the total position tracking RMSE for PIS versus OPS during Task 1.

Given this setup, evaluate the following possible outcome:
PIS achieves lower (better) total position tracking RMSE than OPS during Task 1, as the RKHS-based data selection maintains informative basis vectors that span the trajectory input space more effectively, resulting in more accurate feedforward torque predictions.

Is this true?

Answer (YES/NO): YES